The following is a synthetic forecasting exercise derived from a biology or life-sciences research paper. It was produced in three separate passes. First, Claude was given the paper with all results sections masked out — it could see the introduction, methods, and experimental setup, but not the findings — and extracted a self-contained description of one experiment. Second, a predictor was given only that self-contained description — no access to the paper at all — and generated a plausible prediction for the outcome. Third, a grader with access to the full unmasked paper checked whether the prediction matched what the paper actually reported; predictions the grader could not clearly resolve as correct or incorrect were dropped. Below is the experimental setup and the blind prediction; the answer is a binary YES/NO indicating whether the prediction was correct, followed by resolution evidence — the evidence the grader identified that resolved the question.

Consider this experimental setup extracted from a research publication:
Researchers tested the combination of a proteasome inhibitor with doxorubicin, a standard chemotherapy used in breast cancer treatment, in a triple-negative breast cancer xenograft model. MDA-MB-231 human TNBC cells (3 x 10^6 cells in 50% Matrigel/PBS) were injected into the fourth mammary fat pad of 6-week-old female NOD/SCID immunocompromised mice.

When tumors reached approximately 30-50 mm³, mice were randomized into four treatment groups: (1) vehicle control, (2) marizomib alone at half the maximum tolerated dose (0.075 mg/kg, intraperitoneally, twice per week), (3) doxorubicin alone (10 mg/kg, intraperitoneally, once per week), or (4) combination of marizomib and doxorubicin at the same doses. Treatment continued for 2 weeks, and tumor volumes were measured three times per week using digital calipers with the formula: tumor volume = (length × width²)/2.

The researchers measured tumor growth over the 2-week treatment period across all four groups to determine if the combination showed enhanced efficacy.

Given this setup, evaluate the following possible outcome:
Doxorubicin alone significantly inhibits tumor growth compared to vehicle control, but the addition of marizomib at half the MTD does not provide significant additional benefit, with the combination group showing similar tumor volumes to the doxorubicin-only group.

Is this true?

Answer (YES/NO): NO